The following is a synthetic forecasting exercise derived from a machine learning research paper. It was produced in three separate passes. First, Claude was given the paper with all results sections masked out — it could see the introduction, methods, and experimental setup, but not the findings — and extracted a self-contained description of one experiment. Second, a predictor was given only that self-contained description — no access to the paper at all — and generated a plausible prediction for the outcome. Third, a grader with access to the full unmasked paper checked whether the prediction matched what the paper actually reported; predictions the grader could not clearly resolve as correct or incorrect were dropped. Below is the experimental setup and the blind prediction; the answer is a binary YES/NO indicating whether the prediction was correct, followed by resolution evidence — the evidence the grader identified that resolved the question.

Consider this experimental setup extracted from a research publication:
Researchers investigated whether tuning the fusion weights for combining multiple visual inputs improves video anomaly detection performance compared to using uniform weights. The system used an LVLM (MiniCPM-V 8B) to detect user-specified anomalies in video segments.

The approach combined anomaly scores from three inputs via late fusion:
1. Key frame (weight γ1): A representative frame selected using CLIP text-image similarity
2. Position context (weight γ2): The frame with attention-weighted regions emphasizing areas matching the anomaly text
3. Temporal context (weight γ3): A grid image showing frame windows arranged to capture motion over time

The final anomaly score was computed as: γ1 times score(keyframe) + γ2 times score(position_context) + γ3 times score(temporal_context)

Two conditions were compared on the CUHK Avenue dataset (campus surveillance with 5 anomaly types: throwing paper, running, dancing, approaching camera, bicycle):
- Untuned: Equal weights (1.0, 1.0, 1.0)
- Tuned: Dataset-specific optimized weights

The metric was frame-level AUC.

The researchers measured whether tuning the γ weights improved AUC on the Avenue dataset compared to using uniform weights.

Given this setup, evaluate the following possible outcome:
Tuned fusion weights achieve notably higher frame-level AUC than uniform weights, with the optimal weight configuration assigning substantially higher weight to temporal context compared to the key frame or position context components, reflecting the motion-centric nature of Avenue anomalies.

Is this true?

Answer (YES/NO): NO